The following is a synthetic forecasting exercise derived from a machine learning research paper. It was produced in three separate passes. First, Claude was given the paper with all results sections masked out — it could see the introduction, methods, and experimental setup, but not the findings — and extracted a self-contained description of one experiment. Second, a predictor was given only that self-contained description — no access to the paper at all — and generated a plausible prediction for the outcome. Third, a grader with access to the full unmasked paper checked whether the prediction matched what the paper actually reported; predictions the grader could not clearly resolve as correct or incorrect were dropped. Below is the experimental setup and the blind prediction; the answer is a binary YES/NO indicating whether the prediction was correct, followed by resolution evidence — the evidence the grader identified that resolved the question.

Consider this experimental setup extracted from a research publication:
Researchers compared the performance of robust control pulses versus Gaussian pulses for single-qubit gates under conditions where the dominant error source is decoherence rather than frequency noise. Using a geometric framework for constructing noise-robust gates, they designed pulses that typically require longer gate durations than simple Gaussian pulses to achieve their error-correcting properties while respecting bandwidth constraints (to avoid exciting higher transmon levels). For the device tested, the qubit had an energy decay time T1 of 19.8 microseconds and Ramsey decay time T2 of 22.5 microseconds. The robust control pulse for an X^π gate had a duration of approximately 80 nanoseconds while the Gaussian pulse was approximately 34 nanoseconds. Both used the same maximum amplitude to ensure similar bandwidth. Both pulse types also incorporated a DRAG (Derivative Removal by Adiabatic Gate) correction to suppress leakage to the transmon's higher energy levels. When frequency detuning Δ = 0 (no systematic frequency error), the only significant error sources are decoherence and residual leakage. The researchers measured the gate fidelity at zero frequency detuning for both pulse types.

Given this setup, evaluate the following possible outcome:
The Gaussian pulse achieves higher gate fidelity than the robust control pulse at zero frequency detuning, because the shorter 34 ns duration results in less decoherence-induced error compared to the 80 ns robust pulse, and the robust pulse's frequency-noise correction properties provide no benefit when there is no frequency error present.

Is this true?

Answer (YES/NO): YES